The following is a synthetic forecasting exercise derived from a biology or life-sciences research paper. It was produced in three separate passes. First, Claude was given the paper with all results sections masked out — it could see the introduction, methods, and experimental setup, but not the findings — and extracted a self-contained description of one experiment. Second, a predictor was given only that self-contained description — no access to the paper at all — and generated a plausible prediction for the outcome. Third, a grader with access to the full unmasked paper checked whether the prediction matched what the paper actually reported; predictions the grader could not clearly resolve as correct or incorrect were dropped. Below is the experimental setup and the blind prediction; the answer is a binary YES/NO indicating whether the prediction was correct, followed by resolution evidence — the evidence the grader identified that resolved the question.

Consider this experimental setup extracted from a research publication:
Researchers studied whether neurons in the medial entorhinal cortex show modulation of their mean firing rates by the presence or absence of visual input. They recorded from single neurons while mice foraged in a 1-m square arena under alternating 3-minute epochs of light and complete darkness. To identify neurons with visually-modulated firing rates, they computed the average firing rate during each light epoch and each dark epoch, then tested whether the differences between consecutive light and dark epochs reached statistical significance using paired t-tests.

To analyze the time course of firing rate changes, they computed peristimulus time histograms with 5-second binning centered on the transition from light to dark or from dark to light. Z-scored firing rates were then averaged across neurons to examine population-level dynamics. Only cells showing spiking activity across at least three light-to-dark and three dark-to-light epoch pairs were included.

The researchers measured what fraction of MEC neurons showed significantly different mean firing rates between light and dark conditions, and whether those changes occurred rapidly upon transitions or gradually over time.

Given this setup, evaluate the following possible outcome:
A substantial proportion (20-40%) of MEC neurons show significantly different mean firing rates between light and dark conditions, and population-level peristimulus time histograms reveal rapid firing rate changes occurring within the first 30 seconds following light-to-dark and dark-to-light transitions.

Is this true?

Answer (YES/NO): YES